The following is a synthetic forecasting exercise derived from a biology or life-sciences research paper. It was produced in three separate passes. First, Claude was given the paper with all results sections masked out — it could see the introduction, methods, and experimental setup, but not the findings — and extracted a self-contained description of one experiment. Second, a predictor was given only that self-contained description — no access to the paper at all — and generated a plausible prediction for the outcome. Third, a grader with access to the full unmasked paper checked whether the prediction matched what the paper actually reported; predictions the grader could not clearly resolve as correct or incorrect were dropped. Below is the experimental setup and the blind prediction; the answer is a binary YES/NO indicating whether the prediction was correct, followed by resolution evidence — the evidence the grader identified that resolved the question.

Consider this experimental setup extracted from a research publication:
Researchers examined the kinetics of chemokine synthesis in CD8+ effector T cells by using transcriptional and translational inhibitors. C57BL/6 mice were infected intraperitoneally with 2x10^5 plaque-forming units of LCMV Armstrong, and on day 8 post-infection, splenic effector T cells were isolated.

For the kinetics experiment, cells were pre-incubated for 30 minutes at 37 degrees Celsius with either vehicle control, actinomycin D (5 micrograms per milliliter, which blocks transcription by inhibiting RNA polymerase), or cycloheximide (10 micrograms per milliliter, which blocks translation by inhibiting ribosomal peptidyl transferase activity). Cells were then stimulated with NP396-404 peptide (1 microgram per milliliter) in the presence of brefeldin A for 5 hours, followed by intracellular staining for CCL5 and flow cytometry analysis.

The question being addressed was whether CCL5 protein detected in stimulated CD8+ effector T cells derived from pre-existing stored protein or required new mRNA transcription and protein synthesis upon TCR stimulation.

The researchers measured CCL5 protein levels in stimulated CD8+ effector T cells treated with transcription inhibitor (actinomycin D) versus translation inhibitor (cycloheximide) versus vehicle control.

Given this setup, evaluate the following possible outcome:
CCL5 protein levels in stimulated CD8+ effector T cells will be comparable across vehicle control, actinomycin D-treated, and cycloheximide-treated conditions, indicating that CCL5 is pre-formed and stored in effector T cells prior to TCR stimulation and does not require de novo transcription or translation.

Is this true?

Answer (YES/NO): NO